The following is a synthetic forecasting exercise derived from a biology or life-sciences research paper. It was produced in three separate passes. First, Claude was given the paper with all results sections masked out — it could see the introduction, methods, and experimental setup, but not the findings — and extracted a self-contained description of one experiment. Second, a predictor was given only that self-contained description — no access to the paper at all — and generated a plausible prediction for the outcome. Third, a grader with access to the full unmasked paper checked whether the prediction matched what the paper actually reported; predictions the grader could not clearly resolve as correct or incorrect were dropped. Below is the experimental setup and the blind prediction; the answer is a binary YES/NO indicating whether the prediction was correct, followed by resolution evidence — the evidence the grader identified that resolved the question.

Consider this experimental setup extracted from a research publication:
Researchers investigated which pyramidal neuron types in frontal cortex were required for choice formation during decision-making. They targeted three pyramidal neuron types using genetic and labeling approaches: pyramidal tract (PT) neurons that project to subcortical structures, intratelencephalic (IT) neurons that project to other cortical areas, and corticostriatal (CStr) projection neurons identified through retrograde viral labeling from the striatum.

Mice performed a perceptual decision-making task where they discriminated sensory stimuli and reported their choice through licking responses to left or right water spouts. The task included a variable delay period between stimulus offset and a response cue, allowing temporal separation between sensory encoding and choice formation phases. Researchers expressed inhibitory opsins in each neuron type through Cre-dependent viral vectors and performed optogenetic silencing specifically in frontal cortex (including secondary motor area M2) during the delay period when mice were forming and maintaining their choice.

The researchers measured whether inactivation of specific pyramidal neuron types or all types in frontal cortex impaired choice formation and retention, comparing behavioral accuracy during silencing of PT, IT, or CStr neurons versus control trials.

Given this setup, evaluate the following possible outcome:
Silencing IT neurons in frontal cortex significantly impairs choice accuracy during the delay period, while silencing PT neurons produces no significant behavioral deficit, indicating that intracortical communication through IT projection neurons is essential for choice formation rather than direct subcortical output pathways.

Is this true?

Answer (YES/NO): NO